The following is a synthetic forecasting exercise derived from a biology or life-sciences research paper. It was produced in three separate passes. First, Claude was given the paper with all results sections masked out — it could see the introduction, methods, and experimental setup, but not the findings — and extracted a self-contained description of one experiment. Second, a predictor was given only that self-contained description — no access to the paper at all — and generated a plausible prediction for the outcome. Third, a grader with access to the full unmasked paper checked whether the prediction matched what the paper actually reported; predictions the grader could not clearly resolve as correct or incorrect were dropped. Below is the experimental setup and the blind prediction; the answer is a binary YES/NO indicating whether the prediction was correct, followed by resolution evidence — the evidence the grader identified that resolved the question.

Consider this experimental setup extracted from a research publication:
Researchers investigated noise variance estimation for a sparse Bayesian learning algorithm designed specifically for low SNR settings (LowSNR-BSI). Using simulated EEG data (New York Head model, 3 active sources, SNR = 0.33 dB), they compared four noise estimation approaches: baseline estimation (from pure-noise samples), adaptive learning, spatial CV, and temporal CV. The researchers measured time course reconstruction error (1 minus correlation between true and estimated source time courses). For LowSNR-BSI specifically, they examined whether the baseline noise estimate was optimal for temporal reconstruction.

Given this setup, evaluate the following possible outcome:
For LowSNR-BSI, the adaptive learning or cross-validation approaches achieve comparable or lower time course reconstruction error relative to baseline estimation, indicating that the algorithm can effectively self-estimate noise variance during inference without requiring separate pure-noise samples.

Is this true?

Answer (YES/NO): NO